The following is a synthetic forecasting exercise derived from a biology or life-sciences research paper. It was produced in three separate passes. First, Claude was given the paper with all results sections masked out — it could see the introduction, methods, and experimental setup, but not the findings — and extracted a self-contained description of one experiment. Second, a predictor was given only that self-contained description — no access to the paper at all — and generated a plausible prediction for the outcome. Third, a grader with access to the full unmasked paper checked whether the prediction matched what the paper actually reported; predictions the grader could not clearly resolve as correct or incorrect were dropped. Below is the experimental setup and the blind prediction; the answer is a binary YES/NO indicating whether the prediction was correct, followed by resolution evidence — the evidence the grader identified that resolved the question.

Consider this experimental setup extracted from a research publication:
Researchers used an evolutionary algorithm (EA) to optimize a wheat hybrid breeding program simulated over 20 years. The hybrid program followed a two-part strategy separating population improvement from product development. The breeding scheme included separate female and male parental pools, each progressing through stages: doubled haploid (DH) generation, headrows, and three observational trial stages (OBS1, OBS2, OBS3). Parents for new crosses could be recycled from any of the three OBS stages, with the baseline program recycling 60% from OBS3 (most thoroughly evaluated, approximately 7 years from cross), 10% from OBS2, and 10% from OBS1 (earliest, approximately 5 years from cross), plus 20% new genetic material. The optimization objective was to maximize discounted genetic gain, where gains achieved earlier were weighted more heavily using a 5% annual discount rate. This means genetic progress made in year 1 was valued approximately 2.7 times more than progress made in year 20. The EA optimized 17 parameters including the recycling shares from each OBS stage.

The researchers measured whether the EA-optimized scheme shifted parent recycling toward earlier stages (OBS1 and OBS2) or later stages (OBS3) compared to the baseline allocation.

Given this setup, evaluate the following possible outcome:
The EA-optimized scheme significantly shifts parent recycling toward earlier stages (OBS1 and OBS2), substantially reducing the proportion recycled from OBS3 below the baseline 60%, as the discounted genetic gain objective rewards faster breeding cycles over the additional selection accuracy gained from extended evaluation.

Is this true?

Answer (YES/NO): NO